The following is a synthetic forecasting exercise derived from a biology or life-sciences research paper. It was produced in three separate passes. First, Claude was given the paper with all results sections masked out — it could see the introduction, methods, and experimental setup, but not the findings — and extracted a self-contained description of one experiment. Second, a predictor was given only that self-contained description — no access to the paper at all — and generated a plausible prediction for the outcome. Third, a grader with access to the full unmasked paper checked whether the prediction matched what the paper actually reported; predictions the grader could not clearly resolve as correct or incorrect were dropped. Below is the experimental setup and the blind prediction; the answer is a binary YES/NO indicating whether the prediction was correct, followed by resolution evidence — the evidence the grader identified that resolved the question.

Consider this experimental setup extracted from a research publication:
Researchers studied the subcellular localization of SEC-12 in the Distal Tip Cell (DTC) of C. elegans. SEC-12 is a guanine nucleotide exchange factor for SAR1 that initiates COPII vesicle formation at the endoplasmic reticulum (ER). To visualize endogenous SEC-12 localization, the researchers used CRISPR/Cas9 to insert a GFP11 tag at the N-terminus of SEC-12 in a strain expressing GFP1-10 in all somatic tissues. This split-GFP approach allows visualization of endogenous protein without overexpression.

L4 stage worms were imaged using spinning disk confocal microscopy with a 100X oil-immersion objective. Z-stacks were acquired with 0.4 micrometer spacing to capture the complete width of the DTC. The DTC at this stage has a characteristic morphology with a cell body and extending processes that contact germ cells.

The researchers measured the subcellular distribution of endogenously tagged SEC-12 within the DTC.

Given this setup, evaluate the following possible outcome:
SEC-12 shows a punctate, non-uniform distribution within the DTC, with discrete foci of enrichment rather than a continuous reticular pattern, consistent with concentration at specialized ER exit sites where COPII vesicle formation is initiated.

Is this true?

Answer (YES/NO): YES